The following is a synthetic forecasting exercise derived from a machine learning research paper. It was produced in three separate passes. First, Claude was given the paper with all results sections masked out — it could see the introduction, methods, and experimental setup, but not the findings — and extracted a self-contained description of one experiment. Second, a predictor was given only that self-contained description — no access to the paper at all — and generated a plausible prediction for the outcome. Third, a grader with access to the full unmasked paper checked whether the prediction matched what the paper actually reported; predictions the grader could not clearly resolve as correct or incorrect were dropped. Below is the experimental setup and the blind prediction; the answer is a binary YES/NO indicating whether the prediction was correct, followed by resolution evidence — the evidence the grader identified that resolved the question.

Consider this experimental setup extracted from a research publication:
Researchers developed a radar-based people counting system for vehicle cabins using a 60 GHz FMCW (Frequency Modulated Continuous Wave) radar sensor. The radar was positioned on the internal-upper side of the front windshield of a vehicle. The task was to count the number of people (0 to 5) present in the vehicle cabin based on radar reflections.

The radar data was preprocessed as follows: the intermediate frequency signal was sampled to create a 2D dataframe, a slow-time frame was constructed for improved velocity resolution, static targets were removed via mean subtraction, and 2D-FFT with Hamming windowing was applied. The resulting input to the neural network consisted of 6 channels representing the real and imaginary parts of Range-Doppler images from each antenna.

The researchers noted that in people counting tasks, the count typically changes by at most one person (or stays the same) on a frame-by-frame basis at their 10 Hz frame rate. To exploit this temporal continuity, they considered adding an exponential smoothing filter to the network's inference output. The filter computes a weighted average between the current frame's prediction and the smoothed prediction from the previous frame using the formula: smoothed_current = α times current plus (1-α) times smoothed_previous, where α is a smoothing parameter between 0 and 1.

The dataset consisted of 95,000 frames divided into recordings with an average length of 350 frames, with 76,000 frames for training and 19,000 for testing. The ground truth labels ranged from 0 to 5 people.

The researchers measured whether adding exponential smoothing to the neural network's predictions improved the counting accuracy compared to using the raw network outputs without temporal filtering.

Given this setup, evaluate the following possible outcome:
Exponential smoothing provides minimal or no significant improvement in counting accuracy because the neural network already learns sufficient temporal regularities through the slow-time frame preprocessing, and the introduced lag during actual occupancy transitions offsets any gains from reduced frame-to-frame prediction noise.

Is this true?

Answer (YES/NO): NO